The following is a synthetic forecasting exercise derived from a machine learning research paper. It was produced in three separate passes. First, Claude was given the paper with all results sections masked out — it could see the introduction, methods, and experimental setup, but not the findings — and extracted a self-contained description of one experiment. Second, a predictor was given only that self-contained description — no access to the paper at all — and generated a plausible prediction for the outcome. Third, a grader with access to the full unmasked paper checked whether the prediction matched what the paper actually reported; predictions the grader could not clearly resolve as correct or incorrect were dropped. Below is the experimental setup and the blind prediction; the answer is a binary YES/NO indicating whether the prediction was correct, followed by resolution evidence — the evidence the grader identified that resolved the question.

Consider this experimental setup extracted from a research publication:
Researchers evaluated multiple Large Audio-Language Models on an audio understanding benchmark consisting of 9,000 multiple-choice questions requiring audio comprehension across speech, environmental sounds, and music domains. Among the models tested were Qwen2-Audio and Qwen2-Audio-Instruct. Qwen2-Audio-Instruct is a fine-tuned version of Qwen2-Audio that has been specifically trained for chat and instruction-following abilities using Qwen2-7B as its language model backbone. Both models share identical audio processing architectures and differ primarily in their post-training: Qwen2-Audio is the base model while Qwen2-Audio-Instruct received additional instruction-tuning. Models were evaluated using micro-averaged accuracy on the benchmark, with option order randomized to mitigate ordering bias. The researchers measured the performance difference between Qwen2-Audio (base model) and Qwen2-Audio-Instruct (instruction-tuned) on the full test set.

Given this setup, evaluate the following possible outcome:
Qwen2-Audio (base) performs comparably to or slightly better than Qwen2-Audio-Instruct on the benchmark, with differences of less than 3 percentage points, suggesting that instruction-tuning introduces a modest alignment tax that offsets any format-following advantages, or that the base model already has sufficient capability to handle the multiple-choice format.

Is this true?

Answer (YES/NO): NO